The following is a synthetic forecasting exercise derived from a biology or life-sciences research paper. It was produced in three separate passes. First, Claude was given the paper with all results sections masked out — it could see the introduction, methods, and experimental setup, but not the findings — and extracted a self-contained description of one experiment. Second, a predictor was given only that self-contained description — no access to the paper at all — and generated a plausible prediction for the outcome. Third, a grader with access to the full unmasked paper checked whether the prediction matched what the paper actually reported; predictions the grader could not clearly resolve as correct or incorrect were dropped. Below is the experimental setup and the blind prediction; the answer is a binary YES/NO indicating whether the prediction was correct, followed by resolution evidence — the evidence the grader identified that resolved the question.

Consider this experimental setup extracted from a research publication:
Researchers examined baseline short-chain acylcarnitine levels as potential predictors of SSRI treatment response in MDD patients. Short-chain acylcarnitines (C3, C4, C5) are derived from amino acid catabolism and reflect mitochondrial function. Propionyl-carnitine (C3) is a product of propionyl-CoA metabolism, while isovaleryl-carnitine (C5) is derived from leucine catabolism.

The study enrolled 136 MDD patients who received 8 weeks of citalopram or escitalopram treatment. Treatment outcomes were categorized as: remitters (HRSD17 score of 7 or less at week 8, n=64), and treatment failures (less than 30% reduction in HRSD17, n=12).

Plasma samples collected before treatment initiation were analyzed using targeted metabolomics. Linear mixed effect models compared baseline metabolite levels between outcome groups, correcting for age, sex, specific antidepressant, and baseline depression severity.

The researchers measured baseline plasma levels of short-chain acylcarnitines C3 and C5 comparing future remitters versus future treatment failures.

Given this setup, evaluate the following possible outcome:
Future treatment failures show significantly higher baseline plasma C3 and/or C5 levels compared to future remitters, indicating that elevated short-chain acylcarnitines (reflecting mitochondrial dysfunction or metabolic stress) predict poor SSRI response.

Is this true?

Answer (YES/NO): NO